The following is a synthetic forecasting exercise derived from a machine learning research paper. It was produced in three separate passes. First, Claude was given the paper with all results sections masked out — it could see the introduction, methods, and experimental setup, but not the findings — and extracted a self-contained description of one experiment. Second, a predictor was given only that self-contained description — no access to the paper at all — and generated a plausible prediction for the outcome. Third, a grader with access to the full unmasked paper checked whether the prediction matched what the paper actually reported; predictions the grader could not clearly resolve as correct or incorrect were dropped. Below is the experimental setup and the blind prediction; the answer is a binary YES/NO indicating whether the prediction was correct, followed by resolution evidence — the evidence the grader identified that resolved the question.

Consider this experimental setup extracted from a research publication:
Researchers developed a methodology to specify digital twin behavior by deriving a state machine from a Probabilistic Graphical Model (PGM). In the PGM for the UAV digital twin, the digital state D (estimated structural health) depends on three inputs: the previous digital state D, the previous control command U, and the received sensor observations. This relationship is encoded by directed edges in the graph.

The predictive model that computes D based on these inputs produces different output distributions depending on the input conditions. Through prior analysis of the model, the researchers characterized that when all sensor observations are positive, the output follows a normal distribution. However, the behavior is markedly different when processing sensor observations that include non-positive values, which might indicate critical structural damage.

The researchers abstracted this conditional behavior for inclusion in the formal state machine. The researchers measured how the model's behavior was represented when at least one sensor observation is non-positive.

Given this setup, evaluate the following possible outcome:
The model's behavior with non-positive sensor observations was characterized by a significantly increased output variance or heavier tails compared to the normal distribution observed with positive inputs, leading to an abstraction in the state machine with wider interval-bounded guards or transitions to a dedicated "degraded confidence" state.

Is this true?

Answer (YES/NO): NO